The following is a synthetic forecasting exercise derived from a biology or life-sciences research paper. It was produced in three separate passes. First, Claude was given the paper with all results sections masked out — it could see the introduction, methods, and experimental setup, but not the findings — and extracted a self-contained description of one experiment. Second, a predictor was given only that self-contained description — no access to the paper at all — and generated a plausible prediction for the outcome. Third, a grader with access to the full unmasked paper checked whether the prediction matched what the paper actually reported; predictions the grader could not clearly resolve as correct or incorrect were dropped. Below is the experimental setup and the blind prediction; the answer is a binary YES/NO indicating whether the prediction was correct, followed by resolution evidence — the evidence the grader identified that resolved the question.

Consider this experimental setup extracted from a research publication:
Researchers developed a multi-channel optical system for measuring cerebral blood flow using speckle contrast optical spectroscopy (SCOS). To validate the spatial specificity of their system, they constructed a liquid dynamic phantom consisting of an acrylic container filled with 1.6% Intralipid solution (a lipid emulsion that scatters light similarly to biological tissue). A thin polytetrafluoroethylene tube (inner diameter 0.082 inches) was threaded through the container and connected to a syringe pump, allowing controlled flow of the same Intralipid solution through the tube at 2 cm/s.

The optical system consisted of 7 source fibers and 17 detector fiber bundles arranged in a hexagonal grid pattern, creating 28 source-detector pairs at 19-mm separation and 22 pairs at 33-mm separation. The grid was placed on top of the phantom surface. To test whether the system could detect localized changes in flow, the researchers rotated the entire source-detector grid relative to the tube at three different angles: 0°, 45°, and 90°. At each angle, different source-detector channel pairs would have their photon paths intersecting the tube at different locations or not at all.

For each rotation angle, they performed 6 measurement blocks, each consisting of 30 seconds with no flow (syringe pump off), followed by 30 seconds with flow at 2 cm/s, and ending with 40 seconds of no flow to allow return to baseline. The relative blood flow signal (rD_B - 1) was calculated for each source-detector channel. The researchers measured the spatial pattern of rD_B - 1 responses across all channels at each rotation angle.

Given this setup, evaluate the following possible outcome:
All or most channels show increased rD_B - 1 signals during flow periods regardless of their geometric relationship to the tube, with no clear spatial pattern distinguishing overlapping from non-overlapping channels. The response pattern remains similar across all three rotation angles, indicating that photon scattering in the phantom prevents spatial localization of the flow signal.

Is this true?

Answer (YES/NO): NO